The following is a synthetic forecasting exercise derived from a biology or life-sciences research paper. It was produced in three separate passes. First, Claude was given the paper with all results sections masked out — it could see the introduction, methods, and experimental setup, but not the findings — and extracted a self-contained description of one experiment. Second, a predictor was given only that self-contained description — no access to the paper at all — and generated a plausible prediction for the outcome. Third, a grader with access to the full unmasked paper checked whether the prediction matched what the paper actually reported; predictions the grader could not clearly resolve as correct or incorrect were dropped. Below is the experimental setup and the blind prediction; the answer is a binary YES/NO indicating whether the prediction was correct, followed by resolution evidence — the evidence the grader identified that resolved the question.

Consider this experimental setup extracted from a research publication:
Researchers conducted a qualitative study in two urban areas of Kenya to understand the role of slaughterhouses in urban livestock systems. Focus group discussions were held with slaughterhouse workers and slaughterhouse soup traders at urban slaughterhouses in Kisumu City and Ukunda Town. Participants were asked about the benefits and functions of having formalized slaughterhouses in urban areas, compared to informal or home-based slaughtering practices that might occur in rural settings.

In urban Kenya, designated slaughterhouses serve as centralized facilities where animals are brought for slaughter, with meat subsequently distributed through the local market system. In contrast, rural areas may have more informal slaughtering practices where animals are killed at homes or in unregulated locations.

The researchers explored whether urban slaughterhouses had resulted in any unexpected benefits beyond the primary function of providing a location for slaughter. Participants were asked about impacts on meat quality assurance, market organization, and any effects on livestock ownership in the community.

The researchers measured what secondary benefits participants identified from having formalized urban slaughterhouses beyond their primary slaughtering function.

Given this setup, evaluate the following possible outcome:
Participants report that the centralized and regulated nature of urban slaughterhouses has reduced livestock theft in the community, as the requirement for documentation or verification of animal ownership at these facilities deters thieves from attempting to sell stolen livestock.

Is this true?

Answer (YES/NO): YES